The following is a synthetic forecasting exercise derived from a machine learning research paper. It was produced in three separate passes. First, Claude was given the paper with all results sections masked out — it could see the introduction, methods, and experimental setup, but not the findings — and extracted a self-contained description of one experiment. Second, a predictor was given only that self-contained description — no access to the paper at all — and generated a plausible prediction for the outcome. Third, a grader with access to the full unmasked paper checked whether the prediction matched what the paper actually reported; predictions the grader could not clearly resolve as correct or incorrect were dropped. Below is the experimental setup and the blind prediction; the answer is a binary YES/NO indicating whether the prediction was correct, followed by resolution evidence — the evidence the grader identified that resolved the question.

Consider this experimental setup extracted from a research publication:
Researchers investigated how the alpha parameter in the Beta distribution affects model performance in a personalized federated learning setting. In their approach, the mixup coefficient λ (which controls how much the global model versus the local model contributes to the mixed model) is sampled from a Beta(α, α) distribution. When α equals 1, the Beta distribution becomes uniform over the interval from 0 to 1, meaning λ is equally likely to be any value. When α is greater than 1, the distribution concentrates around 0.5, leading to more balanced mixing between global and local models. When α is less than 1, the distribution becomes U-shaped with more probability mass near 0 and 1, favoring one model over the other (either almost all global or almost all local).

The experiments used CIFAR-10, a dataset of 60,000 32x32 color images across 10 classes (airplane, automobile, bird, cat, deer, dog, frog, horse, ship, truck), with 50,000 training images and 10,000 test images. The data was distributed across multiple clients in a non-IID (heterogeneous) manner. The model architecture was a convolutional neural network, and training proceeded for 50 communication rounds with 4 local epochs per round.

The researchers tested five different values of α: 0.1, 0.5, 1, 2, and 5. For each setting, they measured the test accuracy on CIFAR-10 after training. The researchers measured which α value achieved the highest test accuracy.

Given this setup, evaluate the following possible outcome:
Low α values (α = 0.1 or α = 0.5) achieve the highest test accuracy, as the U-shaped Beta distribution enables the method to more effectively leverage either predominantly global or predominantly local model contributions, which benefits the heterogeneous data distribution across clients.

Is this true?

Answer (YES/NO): NO